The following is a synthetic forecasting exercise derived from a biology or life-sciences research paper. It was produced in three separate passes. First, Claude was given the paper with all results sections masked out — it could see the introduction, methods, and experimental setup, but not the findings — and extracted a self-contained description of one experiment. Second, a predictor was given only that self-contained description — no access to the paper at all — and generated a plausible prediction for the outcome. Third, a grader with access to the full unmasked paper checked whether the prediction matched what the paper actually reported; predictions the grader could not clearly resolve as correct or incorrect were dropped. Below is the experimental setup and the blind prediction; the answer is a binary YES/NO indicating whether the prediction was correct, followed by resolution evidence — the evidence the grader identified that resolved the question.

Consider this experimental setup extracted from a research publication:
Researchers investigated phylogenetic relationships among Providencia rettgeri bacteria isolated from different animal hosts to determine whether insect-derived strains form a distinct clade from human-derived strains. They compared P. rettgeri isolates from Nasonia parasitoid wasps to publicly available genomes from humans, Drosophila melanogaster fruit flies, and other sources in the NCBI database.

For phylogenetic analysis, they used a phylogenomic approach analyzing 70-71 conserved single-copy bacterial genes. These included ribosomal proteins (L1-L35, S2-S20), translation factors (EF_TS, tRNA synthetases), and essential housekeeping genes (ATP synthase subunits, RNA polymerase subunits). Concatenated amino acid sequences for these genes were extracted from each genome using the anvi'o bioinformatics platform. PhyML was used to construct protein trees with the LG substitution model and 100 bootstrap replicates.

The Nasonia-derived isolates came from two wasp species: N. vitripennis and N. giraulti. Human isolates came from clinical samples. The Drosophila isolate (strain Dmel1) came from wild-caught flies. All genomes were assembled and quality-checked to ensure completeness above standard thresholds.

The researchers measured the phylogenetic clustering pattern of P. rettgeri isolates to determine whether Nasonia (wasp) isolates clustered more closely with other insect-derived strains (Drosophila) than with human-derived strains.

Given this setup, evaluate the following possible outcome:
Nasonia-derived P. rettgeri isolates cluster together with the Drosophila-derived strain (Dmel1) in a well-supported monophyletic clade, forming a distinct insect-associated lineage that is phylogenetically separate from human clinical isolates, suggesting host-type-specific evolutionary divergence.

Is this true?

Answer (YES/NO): YES